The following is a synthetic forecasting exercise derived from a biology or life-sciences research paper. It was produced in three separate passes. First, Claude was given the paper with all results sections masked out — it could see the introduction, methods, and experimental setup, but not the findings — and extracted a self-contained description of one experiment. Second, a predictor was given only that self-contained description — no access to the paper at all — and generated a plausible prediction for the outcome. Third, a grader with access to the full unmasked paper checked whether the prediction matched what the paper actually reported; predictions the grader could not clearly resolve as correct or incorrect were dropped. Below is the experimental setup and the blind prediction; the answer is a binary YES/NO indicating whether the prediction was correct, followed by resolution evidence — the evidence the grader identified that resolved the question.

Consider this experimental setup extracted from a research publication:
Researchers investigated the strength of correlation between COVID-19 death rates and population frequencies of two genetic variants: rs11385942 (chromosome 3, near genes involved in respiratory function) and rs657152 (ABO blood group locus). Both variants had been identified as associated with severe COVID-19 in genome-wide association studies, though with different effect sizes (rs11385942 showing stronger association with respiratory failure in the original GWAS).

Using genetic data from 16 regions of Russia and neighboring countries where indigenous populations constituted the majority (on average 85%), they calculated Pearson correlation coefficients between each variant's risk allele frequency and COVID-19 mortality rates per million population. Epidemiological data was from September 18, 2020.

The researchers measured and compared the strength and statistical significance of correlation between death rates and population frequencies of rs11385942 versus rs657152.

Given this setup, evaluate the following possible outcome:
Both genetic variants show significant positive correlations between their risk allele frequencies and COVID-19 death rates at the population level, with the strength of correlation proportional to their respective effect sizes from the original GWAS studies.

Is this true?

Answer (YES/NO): NO